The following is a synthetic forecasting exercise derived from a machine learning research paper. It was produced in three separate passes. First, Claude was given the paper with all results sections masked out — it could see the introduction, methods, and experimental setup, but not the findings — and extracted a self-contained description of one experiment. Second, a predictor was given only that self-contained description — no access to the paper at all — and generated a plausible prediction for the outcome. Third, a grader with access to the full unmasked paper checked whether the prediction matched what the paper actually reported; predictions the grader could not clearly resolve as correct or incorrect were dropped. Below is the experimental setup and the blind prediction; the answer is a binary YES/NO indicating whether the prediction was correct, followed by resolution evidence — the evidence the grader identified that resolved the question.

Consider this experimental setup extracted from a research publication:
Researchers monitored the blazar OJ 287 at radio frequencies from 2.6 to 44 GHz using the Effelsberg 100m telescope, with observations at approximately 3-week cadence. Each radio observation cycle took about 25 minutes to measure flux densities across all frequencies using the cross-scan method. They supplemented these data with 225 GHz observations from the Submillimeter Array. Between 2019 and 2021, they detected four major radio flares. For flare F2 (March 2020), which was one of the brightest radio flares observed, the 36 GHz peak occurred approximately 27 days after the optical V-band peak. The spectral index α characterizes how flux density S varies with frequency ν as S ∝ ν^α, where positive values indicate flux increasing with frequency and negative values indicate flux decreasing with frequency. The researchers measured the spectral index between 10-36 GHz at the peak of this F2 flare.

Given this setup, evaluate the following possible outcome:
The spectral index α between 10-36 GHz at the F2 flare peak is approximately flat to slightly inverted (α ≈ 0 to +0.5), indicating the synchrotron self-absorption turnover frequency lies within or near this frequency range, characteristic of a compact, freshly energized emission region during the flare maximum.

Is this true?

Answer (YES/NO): YES